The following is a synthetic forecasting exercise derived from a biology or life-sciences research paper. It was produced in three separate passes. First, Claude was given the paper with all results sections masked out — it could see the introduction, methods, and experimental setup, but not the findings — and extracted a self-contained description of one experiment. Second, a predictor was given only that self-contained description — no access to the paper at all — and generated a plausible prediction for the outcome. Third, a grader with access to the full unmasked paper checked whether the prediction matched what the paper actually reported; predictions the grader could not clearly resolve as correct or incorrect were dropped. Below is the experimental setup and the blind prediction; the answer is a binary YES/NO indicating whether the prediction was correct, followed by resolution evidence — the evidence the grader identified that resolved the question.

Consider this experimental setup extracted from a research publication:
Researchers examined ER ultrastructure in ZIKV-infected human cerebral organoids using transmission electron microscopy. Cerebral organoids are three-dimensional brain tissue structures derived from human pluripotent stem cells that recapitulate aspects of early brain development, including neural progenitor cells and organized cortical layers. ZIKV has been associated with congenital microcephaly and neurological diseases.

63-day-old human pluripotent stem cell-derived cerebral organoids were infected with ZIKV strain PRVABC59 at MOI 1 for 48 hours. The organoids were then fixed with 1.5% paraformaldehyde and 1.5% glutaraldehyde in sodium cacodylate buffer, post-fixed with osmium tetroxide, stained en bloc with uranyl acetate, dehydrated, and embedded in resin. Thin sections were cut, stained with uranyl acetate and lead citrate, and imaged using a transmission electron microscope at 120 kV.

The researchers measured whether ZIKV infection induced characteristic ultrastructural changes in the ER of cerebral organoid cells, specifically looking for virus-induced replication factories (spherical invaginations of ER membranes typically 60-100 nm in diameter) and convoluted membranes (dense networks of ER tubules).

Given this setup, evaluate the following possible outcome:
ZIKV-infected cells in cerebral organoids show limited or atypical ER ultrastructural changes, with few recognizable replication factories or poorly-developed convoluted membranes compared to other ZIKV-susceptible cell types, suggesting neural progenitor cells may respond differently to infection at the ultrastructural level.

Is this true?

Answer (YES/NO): NO